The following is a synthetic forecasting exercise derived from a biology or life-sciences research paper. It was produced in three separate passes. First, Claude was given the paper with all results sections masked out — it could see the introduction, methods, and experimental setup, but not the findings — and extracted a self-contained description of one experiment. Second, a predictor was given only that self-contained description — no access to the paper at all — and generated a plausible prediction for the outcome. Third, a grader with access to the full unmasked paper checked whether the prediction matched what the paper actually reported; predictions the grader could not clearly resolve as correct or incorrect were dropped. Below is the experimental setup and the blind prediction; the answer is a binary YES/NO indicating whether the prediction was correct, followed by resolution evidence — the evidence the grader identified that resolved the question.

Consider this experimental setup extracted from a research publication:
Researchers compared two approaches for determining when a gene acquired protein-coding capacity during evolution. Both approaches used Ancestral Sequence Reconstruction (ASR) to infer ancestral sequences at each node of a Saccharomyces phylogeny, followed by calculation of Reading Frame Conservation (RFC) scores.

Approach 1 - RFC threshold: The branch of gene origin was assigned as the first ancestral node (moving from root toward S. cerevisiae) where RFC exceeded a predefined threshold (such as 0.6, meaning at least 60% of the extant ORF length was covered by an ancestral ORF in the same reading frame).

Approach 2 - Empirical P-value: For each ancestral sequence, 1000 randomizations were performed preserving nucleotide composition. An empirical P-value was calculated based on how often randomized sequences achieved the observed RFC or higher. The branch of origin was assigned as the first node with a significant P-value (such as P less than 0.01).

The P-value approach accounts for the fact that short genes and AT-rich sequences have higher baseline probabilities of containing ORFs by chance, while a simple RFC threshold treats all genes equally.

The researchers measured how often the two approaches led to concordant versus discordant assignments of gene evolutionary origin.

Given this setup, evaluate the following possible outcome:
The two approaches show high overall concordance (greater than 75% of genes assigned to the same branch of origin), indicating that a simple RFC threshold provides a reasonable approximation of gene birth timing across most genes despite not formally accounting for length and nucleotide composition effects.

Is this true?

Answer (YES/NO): NO